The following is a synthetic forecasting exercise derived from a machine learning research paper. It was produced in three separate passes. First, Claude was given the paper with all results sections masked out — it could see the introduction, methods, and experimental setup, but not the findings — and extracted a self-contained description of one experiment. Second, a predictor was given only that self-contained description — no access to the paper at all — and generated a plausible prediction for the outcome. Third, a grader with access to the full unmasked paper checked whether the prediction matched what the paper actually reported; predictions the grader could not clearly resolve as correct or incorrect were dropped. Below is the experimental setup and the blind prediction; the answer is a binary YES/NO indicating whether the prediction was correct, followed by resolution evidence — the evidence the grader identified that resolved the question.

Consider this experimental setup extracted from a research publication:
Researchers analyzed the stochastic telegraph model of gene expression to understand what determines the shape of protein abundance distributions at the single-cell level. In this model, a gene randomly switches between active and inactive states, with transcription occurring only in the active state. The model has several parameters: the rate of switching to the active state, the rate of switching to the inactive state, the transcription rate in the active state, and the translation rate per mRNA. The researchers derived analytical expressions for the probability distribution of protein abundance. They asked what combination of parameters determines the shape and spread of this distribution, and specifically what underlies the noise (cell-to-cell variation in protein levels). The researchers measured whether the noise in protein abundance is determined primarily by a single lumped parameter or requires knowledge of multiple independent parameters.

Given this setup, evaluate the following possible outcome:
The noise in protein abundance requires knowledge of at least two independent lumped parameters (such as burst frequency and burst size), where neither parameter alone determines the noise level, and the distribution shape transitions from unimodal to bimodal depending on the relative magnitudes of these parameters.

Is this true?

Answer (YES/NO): NO